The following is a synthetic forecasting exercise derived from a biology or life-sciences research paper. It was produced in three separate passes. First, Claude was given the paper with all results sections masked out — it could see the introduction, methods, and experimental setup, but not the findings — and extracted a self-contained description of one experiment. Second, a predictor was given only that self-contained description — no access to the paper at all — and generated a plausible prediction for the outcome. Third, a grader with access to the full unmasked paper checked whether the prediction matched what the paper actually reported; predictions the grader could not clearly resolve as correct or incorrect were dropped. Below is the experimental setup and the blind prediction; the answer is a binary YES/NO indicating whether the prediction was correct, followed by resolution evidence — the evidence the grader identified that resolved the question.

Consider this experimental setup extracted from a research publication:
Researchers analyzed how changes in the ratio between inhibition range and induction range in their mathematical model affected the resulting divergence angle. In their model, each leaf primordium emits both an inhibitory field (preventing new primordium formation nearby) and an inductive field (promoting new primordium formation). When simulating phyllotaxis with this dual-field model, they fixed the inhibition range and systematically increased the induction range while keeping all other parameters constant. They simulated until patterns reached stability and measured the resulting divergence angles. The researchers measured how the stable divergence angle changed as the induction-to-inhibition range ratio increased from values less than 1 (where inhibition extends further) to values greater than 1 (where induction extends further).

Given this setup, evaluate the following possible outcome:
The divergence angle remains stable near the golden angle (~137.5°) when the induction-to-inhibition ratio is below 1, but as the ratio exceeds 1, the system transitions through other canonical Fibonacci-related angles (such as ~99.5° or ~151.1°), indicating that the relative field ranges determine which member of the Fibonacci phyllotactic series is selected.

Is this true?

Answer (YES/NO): NO